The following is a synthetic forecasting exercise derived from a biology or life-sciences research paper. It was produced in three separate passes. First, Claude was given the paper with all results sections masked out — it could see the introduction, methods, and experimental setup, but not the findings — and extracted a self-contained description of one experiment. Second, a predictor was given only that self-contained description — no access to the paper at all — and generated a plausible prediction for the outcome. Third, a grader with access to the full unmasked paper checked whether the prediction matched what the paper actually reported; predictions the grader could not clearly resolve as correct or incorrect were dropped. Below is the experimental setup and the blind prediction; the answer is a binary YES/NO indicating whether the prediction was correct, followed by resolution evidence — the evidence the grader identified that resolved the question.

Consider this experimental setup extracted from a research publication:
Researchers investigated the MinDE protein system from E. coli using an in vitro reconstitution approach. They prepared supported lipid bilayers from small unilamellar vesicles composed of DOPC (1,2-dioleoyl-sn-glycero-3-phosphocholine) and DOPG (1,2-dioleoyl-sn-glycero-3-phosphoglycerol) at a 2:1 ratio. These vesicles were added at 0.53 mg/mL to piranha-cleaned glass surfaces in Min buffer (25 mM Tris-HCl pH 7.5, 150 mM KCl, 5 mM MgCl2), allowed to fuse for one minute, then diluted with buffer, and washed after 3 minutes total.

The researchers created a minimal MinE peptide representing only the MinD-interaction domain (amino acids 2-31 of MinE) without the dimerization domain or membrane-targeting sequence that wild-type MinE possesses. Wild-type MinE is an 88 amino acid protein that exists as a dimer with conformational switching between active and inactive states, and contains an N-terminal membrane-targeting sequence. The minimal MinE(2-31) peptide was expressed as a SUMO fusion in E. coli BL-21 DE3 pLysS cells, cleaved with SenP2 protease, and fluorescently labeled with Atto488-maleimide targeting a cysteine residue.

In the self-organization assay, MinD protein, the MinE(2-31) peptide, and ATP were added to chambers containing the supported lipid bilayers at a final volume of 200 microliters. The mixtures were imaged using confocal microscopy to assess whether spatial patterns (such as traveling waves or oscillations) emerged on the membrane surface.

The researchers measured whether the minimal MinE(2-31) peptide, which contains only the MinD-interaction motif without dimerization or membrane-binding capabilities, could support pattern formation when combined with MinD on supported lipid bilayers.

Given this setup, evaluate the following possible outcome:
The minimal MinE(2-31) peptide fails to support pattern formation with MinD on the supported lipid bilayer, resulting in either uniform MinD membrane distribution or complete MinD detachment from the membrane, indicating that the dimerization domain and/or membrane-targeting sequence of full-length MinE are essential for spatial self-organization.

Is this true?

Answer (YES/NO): YES